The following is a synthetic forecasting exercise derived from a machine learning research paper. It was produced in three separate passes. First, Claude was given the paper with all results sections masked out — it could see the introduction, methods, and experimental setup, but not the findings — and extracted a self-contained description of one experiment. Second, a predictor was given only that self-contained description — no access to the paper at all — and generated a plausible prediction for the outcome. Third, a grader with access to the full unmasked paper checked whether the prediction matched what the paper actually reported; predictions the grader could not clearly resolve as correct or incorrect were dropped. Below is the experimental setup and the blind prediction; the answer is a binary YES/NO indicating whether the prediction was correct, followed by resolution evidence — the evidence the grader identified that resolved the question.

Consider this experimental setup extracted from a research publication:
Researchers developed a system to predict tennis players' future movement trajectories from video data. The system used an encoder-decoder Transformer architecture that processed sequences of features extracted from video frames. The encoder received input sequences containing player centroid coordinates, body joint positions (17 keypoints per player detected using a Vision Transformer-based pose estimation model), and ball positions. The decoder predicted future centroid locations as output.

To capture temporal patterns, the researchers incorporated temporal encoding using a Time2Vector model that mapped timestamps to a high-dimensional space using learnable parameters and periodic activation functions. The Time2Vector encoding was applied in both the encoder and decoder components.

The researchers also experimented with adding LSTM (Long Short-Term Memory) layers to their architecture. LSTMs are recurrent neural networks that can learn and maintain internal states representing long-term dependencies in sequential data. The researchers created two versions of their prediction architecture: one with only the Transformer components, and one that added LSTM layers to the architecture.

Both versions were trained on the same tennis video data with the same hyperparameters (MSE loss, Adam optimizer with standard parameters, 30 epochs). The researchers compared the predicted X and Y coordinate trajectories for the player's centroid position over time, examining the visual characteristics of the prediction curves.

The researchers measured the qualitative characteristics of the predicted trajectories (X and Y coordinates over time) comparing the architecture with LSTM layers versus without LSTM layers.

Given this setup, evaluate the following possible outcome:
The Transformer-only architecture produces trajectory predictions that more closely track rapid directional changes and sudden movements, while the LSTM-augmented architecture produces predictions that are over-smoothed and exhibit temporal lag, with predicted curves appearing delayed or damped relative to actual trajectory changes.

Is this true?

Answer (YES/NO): NO